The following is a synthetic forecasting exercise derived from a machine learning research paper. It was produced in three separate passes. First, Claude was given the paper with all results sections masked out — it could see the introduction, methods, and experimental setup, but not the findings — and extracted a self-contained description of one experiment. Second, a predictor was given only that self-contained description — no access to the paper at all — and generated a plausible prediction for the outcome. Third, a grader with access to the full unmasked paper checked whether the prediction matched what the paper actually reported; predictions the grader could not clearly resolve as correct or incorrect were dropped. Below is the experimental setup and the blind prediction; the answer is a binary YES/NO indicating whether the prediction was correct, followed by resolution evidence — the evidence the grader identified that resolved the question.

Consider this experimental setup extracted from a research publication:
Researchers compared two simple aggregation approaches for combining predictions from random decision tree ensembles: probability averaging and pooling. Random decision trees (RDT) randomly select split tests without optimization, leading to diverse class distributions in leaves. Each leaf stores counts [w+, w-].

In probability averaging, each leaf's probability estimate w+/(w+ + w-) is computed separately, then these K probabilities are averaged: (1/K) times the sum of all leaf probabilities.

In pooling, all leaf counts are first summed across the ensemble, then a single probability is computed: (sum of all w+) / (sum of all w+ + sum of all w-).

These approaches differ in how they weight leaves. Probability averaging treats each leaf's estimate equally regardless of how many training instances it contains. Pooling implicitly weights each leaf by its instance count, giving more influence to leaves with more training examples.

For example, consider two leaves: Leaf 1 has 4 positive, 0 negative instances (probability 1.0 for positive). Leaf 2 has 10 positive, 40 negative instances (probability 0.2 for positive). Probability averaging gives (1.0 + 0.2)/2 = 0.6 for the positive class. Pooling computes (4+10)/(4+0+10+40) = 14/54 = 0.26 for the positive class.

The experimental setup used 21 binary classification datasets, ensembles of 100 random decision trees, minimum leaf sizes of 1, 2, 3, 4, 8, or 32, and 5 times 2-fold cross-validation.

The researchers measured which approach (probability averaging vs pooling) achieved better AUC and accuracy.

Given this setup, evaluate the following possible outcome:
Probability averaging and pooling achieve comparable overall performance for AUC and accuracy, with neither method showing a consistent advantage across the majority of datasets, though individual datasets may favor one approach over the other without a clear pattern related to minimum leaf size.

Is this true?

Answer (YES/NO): NO